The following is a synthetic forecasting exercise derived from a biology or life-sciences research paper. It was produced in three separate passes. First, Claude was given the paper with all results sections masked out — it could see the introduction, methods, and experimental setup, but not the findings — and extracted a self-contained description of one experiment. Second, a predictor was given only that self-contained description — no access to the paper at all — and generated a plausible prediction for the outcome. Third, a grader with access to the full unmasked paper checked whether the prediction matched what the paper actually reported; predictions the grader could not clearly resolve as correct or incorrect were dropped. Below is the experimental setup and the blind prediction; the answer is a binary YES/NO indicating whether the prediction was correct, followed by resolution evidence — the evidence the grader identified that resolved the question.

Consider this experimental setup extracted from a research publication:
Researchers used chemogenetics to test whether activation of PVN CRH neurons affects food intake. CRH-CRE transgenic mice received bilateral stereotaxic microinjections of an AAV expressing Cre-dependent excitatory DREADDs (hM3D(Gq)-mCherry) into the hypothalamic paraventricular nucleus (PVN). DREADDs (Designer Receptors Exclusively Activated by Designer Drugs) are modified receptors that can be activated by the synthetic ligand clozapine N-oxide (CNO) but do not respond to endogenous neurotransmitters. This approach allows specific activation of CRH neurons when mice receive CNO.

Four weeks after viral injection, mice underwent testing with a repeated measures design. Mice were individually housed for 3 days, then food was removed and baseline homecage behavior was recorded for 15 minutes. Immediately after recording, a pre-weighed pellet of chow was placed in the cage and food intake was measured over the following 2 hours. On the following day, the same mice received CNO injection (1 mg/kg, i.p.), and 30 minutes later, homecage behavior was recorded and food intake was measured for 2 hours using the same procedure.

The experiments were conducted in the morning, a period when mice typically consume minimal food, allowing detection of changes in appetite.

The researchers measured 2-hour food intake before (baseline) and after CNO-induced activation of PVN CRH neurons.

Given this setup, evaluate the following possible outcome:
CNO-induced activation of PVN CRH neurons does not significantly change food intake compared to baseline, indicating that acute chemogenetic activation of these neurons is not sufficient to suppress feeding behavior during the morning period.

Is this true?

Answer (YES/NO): YES